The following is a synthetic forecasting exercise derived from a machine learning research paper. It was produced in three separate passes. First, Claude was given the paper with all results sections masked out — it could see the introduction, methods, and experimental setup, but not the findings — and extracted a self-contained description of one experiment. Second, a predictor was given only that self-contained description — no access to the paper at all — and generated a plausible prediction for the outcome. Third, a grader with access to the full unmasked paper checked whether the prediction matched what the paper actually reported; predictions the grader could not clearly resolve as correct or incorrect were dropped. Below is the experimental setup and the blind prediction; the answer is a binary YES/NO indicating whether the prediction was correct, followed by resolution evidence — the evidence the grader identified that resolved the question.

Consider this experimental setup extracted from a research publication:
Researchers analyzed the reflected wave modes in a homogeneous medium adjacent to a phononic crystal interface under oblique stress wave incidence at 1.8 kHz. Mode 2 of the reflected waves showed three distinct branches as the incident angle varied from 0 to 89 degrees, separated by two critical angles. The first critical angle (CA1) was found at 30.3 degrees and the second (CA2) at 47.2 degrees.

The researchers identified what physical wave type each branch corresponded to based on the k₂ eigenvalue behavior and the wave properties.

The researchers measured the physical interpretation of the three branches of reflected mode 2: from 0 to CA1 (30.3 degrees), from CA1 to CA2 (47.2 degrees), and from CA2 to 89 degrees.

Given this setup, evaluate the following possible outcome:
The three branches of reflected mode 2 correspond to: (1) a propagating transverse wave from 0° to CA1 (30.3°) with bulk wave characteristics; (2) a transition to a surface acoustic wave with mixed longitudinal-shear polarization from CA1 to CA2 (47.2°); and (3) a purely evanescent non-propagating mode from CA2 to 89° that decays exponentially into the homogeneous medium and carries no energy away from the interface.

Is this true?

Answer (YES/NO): NO